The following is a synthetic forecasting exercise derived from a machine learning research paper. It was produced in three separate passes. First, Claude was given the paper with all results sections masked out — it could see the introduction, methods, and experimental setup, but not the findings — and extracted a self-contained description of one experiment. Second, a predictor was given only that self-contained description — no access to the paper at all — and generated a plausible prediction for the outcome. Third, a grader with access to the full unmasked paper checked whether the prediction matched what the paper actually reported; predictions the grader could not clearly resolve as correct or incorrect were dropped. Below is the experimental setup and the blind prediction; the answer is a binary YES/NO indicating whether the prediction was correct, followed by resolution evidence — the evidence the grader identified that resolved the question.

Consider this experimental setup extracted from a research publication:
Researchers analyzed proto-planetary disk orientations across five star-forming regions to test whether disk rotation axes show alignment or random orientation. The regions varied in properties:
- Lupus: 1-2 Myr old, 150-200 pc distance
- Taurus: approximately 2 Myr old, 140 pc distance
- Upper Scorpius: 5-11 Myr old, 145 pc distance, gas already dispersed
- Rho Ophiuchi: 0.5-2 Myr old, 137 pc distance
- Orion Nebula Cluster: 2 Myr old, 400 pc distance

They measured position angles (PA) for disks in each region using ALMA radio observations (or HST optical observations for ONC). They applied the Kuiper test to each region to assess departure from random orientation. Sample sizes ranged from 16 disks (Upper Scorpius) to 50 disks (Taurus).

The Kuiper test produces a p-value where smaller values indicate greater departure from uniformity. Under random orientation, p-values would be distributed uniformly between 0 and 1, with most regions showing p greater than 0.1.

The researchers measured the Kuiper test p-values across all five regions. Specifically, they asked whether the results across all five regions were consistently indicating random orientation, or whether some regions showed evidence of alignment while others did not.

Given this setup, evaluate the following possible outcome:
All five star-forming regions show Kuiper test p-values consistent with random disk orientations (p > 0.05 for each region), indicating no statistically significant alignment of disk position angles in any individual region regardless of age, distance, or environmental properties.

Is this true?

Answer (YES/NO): NO